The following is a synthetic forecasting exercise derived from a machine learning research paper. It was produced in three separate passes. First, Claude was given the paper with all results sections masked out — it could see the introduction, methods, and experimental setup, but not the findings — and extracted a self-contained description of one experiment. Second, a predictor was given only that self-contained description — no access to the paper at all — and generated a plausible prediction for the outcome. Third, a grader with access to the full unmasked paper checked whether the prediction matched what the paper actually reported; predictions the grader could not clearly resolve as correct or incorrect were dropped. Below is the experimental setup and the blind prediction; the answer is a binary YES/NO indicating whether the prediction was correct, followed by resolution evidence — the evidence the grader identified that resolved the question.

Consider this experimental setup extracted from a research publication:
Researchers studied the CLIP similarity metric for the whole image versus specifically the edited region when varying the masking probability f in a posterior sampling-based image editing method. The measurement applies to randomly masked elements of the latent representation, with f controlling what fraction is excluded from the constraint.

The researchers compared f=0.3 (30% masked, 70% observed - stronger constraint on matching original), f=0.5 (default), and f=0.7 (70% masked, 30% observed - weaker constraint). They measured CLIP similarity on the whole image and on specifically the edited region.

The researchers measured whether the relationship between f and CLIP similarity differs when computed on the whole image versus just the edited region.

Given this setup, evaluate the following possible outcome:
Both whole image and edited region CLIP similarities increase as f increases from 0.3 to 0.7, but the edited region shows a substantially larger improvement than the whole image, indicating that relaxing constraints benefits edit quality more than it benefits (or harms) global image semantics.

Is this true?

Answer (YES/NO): YES